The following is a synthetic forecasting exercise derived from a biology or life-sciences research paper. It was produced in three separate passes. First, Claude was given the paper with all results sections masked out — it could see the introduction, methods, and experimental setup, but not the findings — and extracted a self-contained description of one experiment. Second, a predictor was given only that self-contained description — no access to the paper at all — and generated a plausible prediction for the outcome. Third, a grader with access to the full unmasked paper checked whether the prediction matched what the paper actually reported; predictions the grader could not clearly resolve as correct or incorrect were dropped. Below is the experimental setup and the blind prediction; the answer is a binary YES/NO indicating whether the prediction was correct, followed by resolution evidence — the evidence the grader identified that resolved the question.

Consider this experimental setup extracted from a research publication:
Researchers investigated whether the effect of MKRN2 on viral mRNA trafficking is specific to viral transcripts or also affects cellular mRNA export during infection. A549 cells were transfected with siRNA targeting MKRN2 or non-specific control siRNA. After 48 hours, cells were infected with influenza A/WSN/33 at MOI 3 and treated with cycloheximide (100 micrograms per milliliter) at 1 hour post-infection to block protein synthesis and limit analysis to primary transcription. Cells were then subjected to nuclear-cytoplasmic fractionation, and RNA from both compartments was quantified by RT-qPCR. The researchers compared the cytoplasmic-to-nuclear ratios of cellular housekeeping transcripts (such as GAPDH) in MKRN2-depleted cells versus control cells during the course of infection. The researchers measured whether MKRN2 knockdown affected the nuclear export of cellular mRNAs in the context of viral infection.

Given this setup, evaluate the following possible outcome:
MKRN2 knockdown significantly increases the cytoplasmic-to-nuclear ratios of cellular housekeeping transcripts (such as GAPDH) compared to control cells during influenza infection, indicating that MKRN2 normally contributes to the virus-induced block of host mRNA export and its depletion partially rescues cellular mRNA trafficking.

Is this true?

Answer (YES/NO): NO